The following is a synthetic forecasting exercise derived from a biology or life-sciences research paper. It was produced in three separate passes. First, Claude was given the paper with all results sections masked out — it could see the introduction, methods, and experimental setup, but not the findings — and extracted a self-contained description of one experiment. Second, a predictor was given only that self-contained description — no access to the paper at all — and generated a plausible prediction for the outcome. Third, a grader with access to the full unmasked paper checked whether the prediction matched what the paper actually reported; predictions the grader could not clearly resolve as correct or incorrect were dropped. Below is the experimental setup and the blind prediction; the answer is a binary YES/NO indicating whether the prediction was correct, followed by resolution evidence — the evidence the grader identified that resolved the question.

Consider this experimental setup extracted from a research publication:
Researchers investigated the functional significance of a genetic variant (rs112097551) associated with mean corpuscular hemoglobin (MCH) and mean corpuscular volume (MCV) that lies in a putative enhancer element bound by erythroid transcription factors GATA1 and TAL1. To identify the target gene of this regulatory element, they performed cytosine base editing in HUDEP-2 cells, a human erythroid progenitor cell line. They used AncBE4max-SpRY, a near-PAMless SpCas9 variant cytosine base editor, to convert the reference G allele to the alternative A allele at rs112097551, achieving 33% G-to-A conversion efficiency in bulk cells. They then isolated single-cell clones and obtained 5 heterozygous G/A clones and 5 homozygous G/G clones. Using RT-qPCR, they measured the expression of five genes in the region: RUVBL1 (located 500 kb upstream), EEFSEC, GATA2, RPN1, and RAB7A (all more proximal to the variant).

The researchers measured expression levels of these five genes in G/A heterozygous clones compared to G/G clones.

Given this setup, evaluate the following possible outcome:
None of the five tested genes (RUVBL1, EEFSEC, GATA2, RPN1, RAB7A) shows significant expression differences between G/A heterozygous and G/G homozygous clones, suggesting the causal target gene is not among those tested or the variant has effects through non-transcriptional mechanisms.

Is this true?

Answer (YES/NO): NO